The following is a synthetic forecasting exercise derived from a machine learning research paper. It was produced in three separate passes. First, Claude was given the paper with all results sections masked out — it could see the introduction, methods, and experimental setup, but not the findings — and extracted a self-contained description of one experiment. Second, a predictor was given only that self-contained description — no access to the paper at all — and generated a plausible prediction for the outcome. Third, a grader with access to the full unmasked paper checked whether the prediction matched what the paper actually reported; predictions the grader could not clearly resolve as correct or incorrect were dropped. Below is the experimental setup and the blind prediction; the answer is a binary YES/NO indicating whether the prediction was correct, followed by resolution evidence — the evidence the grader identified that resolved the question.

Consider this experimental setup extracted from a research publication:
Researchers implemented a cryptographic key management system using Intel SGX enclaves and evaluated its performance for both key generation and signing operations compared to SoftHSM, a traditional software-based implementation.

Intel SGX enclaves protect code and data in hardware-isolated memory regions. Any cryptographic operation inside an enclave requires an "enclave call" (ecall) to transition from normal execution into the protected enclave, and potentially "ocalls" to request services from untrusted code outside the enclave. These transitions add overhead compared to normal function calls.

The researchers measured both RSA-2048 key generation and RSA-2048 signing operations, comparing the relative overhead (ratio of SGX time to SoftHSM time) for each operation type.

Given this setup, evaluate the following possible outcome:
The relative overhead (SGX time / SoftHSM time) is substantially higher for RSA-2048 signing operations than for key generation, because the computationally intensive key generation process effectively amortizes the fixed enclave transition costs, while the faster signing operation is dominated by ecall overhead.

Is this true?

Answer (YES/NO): YES